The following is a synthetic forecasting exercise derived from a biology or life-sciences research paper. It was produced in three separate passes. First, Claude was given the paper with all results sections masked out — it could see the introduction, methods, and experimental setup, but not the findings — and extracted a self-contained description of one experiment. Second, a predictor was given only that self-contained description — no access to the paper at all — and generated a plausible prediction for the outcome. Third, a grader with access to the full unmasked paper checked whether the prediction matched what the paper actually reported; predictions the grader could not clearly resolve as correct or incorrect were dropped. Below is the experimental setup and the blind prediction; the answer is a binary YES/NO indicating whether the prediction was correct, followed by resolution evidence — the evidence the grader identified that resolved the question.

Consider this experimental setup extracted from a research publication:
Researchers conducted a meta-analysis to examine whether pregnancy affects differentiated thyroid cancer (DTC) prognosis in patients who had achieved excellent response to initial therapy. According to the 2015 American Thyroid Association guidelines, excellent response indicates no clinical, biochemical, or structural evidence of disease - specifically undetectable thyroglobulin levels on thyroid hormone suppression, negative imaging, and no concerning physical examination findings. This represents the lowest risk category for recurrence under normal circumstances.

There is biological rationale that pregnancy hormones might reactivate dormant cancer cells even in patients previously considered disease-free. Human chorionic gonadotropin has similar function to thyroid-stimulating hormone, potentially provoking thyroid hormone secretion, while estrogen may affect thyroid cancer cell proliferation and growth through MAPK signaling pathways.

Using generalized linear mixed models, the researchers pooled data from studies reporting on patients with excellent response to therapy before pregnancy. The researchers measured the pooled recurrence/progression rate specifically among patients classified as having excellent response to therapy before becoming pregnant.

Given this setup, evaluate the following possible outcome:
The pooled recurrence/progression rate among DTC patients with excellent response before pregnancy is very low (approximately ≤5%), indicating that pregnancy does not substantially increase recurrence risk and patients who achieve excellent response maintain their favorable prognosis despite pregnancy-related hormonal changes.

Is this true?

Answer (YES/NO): YES